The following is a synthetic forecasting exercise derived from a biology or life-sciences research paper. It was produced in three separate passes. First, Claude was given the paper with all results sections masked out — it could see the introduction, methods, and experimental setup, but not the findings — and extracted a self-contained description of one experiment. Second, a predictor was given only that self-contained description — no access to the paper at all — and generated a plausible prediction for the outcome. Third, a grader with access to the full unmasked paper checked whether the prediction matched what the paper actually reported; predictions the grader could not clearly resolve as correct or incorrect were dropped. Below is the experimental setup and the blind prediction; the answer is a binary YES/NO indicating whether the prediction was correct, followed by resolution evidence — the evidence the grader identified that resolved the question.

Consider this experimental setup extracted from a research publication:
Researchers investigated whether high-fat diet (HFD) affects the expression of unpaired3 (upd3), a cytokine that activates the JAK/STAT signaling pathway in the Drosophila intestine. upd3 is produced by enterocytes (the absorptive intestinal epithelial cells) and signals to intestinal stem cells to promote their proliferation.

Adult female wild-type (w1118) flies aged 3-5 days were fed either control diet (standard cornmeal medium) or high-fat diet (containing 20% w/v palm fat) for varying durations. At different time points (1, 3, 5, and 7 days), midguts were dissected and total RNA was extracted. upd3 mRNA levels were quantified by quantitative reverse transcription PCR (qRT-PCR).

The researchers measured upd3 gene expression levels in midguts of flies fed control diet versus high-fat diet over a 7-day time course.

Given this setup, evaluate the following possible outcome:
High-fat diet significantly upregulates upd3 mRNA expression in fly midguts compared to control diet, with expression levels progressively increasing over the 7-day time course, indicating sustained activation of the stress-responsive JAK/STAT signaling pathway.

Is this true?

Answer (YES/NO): NO